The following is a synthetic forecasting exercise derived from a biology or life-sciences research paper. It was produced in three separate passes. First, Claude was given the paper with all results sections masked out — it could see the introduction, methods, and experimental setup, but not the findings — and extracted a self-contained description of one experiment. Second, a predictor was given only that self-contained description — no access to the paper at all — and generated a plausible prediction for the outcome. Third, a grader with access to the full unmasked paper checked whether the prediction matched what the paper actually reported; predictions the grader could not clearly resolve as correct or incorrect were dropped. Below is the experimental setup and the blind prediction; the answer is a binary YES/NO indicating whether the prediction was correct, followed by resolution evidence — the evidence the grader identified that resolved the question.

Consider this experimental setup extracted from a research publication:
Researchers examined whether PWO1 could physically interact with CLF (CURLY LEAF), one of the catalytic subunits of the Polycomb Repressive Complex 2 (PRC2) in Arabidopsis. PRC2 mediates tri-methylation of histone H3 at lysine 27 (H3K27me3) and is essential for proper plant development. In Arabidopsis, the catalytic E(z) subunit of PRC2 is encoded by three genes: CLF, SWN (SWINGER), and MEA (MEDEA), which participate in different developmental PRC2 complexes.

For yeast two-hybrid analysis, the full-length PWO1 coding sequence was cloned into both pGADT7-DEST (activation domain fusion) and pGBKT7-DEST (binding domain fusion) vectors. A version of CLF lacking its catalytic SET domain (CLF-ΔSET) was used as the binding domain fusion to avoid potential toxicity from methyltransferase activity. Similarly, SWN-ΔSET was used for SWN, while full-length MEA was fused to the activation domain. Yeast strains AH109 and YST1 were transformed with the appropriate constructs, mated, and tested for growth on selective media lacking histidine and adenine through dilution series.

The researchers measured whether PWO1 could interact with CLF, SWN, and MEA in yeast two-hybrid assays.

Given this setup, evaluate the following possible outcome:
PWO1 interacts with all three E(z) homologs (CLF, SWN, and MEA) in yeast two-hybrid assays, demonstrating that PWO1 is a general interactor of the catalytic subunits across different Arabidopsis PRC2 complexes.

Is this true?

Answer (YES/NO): YES